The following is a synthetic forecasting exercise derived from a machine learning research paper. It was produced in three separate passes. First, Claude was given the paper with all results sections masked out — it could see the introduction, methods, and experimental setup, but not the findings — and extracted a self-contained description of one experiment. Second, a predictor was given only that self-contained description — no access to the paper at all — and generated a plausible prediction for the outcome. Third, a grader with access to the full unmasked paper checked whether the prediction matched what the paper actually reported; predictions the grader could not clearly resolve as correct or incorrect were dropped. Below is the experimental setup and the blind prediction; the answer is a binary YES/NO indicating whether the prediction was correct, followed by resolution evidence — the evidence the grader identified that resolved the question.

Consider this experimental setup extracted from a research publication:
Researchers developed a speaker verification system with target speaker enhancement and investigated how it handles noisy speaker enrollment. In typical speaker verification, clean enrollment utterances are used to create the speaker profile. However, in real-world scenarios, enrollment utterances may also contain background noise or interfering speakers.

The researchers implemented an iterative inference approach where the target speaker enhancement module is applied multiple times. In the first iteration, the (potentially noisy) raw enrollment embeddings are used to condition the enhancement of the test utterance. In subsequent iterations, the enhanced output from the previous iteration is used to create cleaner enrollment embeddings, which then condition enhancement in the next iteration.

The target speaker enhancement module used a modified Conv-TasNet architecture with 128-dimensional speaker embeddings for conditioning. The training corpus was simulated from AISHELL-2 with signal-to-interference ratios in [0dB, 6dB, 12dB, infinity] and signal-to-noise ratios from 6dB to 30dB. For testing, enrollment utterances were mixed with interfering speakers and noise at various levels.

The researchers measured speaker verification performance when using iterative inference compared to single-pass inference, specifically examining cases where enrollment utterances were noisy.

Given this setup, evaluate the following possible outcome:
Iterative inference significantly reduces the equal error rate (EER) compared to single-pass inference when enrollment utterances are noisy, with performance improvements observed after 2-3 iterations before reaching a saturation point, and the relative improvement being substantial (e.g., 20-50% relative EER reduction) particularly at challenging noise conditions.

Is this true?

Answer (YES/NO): NO